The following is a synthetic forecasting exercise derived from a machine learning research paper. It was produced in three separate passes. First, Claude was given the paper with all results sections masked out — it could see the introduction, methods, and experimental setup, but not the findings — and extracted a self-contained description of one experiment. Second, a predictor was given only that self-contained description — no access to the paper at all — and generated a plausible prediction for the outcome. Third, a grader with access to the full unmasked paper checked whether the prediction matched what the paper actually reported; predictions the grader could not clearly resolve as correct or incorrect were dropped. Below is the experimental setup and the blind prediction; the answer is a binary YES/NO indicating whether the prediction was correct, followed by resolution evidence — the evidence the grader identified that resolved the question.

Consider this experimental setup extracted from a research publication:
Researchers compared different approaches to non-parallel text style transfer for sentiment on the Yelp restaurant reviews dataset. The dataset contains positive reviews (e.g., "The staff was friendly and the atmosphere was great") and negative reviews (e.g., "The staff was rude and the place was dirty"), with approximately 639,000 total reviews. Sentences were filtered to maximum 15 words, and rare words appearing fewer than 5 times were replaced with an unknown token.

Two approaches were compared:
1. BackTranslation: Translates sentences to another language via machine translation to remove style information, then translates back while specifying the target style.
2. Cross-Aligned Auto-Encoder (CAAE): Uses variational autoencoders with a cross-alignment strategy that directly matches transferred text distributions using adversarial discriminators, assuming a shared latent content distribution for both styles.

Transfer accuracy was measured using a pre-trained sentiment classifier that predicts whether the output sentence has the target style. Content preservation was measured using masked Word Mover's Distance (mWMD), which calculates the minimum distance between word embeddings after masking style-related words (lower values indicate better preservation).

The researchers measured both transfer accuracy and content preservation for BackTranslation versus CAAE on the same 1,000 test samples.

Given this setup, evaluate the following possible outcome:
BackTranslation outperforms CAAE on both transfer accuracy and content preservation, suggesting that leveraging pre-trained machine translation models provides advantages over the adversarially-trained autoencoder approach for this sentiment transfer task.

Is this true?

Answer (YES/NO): NO